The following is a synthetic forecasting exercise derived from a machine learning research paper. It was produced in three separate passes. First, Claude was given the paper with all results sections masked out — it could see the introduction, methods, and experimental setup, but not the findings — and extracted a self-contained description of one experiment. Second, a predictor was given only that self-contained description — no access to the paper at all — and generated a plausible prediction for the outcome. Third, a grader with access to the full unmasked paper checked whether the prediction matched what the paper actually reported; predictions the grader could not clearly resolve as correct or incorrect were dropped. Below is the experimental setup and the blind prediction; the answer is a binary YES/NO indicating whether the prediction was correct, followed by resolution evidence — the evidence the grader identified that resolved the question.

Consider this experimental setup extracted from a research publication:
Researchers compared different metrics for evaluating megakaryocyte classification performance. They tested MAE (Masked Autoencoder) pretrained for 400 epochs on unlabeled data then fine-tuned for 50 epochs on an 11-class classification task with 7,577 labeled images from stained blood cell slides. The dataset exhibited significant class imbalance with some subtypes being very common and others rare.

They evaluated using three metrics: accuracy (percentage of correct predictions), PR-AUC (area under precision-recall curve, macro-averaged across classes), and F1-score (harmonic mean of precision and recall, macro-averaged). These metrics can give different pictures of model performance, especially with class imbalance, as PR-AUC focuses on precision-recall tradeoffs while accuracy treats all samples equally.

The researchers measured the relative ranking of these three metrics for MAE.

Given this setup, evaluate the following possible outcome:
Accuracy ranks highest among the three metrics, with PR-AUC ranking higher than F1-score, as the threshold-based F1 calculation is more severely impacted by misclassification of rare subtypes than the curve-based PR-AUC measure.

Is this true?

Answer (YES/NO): NO